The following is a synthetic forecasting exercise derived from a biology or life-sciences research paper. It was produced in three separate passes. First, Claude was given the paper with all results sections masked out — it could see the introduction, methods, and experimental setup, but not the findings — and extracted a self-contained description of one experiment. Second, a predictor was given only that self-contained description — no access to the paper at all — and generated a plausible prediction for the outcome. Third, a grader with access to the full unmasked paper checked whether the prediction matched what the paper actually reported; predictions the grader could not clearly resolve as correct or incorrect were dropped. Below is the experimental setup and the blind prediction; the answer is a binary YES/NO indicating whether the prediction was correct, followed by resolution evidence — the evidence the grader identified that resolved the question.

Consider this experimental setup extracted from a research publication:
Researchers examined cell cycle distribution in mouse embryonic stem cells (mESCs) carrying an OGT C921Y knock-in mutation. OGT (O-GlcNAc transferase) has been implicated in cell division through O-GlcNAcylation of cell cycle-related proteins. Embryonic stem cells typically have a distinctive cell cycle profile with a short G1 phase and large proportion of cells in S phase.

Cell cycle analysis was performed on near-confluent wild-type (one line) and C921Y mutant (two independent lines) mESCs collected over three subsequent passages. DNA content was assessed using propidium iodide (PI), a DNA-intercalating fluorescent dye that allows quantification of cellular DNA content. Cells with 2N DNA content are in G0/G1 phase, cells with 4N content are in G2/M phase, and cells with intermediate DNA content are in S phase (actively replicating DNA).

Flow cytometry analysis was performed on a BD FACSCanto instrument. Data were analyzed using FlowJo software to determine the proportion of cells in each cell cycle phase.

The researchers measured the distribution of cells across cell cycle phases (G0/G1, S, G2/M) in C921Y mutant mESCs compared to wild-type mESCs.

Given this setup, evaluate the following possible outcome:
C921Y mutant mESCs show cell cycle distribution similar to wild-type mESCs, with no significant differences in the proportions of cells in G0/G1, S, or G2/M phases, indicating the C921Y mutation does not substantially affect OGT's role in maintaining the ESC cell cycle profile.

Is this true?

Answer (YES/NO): YES